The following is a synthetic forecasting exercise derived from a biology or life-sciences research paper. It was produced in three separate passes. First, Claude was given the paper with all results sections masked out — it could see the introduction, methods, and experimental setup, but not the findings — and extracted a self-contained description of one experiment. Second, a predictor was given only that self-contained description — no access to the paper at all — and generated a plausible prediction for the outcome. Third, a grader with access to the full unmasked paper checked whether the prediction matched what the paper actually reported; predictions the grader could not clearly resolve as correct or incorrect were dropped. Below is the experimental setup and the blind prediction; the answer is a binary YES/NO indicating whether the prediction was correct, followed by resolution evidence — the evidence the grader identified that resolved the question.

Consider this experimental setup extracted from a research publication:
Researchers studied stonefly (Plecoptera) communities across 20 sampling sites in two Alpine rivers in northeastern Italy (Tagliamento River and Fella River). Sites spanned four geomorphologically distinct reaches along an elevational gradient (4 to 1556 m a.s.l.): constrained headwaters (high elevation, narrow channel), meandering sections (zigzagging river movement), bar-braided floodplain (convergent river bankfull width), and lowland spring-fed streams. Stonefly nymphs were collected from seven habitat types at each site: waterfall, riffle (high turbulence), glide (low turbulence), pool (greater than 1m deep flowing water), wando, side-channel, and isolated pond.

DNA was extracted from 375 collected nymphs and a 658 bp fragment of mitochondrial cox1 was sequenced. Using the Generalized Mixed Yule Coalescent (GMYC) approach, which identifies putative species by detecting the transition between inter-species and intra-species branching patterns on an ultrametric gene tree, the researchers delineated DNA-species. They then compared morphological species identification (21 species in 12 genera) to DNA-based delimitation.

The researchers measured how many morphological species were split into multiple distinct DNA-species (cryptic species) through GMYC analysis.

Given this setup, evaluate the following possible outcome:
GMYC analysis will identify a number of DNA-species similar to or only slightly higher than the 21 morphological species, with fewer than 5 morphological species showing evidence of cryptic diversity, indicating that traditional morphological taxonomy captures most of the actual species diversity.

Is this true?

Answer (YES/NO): NO